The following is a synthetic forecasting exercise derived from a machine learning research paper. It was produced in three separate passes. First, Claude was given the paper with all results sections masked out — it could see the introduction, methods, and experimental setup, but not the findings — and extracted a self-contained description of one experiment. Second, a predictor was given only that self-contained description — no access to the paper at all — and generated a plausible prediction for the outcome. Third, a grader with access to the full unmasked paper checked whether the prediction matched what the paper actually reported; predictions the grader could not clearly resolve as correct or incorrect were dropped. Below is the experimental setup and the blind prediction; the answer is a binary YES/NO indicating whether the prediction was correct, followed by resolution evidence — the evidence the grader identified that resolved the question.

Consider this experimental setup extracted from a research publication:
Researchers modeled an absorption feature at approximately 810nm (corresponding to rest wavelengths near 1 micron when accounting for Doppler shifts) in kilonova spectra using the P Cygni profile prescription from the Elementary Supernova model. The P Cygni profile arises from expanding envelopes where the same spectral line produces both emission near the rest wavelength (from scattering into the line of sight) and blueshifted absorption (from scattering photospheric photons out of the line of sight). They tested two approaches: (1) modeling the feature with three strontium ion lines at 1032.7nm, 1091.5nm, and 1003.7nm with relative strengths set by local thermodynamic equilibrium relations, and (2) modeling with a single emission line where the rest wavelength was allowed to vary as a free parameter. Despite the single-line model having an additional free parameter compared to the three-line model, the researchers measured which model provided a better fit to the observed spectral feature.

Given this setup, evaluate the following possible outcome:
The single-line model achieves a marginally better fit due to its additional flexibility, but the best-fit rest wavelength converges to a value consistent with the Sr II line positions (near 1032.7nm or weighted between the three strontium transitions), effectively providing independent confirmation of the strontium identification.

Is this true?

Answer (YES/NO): NO